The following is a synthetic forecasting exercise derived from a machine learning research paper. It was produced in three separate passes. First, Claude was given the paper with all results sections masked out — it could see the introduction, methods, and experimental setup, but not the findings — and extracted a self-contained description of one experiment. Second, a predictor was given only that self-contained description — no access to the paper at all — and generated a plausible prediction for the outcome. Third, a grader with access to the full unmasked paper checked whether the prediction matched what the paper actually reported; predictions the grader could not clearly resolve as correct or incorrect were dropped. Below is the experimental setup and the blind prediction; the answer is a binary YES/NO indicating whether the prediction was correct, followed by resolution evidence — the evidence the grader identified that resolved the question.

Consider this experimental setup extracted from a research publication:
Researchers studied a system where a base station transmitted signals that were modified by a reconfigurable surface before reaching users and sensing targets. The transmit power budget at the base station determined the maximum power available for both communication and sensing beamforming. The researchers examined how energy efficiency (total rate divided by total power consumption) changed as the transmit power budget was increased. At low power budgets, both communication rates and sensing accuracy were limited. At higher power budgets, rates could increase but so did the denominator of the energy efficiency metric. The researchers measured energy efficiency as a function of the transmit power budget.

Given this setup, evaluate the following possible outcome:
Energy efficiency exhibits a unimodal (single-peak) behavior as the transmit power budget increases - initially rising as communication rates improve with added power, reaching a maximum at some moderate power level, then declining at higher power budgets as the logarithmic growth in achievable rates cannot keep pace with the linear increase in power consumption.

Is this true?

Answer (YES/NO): YES